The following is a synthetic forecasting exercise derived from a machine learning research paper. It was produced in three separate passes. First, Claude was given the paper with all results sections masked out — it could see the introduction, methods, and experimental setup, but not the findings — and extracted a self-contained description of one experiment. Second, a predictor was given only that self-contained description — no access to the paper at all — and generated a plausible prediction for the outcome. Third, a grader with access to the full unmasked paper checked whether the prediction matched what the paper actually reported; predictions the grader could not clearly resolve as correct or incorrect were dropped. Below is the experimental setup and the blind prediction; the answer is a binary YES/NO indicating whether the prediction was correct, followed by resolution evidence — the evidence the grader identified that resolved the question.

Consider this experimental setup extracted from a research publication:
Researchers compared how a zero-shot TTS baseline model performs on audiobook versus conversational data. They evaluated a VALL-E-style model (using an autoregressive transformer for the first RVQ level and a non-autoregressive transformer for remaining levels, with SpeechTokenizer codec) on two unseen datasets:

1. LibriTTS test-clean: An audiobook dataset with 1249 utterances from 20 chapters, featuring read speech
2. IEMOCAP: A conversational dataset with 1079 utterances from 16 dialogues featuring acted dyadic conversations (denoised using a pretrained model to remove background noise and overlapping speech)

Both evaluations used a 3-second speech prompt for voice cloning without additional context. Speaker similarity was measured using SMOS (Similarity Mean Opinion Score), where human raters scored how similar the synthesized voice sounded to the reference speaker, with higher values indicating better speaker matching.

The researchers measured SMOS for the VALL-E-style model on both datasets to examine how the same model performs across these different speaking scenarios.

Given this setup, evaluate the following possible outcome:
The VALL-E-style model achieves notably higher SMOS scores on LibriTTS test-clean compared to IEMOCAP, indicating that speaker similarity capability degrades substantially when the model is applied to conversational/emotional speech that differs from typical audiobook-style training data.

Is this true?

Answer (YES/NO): NO